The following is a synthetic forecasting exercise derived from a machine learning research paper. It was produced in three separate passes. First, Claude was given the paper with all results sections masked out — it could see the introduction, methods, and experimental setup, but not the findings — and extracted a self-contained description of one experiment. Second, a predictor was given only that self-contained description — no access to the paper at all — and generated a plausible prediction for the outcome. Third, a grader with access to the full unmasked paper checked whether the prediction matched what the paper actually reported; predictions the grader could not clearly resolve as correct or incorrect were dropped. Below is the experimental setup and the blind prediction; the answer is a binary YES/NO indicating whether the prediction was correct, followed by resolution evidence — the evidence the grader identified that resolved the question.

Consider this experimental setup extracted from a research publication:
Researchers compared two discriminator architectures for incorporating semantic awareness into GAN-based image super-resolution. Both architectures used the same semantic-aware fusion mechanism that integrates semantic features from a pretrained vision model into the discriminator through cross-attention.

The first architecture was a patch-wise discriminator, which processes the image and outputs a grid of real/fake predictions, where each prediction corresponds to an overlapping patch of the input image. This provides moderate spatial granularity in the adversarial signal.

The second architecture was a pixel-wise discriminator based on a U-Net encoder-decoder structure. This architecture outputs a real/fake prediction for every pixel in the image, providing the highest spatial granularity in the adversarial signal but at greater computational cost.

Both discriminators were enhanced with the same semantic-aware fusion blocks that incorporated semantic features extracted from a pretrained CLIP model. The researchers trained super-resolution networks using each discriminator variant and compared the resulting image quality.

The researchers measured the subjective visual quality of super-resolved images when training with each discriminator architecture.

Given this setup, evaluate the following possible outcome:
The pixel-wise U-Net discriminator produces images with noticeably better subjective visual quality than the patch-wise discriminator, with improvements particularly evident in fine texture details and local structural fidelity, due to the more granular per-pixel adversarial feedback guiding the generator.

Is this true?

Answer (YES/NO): NO